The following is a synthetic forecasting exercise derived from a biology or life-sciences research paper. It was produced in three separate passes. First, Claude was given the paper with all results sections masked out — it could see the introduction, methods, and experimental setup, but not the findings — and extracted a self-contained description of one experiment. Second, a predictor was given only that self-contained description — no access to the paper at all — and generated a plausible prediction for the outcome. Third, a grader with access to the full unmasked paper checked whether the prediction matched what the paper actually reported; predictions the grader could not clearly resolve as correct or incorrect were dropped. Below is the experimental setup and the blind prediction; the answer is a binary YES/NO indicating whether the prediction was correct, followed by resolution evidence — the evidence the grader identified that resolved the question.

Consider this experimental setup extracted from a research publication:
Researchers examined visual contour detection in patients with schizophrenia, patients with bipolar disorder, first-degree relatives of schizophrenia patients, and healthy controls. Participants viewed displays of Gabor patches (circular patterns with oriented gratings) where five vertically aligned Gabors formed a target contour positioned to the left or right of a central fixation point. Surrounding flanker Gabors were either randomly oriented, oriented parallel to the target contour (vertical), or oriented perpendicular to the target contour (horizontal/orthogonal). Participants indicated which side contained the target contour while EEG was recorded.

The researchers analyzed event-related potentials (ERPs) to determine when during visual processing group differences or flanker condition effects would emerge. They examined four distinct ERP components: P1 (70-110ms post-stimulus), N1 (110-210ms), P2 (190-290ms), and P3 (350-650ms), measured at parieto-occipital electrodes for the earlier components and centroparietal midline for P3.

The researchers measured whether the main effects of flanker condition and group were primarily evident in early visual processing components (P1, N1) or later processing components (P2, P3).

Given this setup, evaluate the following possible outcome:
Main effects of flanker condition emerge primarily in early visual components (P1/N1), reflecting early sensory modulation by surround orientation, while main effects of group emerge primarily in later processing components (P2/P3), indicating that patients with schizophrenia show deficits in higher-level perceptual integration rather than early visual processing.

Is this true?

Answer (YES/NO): NO